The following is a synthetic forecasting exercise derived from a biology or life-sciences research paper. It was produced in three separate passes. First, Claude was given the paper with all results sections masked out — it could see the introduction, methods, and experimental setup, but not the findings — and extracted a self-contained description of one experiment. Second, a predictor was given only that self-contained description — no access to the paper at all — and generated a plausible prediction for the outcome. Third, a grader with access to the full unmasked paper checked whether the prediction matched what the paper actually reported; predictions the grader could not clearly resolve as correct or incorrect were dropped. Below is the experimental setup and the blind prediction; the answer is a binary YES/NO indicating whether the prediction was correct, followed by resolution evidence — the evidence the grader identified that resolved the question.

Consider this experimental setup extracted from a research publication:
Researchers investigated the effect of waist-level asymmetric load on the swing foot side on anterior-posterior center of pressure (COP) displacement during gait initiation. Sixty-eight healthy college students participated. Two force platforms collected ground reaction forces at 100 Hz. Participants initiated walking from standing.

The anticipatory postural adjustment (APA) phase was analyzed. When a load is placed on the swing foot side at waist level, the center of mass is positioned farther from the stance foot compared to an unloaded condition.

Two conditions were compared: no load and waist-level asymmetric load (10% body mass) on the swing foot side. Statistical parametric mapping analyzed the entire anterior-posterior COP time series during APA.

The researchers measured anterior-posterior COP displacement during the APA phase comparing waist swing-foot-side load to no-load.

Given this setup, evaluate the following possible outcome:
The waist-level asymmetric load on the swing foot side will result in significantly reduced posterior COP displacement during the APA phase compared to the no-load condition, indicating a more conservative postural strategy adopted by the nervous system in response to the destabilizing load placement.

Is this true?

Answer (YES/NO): NO